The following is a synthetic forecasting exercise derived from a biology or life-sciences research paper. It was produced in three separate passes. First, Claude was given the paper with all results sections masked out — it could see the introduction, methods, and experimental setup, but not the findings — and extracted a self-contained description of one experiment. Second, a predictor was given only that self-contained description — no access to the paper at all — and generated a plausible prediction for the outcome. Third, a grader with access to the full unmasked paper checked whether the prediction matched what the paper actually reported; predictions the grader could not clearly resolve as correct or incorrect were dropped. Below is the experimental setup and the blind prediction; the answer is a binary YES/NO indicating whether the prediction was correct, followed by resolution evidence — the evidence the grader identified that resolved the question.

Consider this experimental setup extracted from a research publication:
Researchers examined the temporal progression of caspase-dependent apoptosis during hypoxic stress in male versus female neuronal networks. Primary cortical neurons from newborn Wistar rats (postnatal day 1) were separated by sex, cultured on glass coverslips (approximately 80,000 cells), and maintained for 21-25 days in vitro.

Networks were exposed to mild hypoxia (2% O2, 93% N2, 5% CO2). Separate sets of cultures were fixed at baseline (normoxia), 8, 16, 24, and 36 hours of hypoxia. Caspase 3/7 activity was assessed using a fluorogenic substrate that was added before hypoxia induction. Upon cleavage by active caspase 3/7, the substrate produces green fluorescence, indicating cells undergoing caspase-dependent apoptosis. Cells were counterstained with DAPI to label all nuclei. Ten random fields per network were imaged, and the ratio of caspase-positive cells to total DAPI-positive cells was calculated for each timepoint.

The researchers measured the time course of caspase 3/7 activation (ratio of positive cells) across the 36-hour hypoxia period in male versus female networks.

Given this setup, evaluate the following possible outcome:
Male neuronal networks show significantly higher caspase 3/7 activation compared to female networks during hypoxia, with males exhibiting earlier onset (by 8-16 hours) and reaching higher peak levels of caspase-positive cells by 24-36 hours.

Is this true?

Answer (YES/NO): NO